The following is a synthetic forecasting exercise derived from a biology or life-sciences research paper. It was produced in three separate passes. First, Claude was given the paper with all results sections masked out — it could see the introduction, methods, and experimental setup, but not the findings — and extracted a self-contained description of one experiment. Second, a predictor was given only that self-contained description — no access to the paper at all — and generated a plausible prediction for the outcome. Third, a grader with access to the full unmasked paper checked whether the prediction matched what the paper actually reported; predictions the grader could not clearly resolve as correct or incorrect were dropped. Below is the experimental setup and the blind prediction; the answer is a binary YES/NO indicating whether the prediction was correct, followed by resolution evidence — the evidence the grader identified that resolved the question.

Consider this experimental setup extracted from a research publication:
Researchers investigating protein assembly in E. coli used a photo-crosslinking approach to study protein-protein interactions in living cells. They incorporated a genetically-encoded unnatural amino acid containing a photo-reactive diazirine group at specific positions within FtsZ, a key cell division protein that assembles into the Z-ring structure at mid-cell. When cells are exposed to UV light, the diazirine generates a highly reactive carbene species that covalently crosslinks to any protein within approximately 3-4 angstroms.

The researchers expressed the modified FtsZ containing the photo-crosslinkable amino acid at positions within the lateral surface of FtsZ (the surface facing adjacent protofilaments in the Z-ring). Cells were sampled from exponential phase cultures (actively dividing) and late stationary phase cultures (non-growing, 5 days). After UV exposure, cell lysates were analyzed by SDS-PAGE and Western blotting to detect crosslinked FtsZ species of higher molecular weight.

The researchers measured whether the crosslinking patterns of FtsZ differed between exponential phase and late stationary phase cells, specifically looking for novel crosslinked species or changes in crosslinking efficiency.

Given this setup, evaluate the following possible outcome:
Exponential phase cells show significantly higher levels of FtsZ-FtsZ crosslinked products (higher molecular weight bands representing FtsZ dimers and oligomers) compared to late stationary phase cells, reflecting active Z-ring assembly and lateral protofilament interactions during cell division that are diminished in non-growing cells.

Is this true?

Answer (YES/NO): YES